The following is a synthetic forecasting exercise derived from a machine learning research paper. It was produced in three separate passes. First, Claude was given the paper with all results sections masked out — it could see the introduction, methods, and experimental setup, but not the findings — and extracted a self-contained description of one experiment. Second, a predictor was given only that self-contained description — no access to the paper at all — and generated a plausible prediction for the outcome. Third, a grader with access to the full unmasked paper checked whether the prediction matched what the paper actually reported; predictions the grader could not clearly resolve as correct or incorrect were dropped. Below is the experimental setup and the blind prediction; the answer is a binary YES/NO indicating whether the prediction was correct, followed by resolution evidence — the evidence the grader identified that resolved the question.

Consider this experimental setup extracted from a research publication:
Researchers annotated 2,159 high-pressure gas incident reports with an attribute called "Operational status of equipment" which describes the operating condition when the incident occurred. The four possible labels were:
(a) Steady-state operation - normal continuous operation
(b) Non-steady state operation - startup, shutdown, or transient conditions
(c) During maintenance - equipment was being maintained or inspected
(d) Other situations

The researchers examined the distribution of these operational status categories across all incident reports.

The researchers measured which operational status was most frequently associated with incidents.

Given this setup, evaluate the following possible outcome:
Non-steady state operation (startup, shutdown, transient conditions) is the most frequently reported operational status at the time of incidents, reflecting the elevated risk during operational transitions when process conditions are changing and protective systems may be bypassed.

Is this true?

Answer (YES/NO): NO